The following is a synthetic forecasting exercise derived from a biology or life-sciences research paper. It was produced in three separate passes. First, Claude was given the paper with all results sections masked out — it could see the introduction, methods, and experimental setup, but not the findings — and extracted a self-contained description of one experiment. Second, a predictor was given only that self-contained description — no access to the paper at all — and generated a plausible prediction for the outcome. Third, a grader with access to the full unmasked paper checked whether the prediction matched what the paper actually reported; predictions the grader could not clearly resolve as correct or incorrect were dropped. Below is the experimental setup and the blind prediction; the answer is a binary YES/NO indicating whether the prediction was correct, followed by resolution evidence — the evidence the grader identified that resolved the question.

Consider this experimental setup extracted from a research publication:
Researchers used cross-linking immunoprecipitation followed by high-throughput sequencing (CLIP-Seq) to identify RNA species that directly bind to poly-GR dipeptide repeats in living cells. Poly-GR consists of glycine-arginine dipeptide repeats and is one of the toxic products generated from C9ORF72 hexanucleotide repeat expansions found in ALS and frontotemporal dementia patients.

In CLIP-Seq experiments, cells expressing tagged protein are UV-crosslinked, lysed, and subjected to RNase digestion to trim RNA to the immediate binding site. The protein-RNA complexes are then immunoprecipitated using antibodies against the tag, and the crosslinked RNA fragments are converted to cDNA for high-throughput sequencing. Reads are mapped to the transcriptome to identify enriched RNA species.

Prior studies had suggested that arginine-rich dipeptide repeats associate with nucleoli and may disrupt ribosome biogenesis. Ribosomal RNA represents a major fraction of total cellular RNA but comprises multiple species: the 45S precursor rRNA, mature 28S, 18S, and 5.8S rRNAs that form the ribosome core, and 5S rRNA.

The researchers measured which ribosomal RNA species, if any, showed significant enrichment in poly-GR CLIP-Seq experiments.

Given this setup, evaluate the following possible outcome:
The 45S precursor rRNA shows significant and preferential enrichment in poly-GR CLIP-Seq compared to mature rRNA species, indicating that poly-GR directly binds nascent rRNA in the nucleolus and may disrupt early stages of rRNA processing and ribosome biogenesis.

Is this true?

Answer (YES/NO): NO